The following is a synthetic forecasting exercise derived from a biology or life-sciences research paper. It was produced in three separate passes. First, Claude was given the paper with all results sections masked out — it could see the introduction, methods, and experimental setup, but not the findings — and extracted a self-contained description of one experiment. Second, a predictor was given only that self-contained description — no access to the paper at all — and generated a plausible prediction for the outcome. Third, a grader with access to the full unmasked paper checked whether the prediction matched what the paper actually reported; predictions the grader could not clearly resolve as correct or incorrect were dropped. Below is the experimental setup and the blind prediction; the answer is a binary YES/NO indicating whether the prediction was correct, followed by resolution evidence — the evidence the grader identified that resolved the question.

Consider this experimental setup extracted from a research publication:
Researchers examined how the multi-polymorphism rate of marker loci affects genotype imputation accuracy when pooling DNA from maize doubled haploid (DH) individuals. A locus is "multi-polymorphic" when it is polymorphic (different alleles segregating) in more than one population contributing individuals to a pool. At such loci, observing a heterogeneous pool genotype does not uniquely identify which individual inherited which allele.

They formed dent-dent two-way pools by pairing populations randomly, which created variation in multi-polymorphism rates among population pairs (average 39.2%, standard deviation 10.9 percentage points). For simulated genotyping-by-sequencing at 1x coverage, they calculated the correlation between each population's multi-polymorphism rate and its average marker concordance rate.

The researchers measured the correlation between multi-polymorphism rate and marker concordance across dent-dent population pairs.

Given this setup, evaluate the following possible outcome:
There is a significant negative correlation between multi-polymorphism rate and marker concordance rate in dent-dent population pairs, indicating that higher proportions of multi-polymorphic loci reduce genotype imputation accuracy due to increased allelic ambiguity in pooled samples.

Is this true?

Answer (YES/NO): YES